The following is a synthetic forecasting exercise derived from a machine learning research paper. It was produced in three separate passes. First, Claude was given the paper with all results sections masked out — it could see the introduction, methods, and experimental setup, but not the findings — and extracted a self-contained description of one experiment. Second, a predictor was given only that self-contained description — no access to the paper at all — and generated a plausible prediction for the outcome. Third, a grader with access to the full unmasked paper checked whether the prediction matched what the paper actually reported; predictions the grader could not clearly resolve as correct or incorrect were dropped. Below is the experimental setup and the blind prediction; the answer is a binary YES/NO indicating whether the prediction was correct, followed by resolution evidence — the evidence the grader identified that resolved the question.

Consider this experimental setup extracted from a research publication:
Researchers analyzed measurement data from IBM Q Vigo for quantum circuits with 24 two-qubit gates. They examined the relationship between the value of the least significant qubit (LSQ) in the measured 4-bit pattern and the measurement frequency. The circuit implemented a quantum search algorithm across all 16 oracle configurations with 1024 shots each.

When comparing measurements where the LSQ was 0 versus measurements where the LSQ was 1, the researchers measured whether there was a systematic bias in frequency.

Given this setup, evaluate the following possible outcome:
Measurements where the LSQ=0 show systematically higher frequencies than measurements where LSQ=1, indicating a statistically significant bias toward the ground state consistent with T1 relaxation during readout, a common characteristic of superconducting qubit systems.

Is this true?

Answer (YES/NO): YES